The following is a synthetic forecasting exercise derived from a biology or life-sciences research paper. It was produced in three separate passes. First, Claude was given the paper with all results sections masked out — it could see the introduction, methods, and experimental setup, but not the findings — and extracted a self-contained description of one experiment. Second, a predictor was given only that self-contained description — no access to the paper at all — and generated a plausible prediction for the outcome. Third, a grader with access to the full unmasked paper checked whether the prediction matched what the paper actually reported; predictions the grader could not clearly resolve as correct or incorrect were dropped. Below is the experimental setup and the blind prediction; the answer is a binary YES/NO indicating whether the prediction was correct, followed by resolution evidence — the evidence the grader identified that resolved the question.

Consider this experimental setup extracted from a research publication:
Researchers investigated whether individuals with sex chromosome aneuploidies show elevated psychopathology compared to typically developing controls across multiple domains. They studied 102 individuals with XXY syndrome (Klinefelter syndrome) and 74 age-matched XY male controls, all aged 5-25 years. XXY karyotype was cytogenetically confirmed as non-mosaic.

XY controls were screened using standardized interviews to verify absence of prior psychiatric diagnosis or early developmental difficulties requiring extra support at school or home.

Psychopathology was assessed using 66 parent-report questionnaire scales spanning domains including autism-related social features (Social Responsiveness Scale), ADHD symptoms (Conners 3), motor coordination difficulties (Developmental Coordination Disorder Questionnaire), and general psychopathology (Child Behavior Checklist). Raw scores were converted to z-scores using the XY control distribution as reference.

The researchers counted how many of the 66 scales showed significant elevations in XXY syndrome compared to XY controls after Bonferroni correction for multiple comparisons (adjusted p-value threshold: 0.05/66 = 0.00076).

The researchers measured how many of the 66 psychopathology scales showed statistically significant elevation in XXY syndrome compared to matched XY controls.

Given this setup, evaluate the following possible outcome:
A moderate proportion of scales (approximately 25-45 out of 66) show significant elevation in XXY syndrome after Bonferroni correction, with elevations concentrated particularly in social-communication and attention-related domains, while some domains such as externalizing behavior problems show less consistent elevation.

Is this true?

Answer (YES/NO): NO